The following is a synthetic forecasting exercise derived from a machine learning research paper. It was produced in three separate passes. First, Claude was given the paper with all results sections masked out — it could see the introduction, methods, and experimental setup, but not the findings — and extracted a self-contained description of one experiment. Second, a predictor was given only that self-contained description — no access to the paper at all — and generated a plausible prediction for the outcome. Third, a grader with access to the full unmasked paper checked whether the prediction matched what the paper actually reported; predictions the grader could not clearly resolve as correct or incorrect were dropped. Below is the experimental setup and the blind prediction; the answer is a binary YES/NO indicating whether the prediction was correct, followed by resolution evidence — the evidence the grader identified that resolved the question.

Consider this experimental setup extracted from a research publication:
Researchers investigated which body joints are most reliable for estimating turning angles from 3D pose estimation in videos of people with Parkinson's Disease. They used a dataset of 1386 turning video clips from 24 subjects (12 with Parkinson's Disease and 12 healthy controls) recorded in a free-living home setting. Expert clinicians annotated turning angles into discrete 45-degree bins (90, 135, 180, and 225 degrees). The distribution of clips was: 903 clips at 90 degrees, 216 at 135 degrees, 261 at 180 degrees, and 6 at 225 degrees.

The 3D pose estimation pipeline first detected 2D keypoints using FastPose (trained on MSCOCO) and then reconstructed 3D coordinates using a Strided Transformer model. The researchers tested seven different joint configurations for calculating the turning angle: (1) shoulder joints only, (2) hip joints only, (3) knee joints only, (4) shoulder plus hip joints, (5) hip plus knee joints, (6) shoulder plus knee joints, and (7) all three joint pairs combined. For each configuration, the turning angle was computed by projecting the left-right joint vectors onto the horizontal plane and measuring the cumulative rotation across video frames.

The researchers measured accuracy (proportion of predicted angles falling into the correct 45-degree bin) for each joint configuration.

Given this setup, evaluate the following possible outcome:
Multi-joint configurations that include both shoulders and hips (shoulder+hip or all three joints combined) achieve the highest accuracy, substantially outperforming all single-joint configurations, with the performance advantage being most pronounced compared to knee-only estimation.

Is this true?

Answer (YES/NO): NO